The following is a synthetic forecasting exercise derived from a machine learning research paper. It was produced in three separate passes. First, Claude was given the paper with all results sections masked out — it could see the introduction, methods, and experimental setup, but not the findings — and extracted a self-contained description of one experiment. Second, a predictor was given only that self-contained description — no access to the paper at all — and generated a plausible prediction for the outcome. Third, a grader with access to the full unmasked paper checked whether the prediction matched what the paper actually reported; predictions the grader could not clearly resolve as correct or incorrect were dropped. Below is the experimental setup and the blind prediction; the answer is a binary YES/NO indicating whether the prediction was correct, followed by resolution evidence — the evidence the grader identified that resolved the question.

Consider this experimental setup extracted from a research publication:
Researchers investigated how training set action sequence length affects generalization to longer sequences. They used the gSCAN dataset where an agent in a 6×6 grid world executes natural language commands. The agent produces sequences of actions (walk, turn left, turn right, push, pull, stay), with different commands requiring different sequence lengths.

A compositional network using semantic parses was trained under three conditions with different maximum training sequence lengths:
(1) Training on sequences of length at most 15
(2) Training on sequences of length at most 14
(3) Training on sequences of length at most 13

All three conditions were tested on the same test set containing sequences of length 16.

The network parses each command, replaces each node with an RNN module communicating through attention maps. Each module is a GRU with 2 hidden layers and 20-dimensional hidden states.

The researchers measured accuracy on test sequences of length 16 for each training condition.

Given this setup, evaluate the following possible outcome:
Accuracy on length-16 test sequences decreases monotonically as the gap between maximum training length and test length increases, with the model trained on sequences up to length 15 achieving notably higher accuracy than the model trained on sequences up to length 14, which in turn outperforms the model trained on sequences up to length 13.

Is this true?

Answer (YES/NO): YES